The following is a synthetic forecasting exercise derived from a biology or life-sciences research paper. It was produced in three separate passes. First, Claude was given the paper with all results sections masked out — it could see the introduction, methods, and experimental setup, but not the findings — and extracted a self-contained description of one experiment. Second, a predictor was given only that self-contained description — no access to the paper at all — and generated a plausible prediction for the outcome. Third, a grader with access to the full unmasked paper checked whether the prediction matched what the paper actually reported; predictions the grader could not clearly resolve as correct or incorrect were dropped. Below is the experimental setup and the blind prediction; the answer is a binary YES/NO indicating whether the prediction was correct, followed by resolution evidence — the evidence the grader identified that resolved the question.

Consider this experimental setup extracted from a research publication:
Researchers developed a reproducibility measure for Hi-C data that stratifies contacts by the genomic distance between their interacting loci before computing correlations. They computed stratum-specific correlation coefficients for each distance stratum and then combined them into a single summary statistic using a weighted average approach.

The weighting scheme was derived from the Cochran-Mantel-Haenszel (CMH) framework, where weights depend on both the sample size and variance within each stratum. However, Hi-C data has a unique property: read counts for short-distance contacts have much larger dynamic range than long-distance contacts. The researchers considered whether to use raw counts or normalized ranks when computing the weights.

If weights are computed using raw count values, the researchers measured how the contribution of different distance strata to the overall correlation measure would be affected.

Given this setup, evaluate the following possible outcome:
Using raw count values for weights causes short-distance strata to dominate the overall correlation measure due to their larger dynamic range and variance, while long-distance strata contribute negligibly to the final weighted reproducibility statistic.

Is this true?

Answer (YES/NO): YES